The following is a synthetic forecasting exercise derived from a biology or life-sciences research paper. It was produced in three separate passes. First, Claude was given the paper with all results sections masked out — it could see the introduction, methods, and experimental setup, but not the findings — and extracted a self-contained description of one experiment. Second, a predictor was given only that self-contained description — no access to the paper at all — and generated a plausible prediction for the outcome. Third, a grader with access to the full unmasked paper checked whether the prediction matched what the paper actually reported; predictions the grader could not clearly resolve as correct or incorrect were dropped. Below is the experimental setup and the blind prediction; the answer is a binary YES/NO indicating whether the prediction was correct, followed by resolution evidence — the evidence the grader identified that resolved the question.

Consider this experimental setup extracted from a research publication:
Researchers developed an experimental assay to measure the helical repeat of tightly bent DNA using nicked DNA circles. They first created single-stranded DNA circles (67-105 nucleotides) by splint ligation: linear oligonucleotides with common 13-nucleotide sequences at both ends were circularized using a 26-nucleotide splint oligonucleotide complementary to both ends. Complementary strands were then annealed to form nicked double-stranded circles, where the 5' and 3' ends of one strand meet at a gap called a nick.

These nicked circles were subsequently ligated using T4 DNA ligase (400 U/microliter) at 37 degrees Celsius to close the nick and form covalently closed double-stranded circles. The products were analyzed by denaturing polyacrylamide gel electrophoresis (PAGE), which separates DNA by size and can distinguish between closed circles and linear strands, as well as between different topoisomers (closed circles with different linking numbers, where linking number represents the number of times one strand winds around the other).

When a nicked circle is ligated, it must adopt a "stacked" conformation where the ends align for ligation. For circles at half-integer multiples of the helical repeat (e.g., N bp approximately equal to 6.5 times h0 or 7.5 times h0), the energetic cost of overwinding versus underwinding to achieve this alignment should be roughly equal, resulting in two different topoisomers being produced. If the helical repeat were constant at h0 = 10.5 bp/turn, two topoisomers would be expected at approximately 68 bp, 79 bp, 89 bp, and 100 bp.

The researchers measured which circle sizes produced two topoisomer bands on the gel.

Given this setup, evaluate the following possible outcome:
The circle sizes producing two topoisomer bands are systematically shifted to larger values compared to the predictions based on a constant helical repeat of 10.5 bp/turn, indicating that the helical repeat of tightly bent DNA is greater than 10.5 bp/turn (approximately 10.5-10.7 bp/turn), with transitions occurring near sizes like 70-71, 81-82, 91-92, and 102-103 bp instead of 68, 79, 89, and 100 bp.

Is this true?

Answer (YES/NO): NO